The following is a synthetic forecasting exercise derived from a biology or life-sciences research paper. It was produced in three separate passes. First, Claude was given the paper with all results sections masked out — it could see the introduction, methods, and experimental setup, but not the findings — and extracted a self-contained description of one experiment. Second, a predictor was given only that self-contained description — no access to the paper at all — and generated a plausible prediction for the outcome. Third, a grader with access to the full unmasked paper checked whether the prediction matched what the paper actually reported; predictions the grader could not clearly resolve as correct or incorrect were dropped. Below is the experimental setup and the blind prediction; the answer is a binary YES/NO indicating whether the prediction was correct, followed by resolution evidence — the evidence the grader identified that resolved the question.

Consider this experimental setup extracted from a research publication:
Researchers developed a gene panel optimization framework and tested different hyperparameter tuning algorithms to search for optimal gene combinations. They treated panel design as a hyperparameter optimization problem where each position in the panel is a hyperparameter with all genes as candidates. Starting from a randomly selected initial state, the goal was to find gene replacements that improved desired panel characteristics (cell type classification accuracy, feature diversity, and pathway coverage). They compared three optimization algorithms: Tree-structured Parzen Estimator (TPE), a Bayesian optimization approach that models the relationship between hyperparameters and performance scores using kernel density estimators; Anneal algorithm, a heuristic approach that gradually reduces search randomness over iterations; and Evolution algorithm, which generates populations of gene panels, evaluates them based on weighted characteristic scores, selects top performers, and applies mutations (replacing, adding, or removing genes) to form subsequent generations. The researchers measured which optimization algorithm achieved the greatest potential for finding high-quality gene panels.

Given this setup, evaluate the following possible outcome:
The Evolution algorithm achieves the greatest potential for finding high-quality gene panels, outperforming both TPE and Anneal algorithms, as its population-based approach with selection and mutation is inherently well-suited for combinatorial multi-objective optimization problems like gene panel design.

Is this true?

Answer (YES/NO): YES